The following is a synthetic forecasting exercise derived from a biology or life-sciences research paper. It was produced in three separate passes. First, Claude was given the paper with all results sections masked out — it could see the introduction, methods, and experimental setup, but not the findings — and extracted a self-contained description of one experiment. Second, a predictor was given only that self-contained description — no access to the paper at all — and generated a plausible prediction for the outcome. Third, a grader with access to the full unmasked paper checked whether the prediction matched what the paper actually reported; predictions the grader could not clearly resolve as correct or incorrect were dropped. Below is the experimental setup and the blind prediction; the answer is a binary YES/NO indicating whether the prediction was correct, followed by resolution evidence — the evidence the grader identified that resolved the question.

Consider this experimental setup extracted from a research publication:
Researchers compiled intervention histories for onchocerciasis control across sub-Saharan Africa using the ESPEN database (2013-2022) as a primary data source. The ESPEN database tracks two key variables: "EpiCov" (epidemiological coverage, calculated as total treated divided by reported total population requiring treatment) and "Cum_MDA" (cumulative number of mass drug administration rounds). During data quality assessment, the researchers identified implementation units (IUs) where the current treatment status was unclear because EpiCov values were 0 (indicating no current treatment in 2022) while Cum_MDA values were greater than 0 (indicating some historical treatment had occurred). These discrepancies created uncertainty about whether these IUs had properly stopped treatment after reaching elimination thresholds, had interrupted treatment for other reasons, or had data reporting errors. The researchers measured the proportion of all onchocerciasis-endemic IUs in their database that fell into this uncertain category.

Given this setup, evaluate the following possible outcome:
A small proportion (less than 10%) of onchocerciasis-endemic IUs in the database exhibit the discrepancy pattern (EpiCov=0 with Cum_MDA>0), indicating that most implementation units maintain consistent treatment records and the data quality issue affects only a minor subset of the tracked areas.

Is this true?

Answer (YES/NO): NO